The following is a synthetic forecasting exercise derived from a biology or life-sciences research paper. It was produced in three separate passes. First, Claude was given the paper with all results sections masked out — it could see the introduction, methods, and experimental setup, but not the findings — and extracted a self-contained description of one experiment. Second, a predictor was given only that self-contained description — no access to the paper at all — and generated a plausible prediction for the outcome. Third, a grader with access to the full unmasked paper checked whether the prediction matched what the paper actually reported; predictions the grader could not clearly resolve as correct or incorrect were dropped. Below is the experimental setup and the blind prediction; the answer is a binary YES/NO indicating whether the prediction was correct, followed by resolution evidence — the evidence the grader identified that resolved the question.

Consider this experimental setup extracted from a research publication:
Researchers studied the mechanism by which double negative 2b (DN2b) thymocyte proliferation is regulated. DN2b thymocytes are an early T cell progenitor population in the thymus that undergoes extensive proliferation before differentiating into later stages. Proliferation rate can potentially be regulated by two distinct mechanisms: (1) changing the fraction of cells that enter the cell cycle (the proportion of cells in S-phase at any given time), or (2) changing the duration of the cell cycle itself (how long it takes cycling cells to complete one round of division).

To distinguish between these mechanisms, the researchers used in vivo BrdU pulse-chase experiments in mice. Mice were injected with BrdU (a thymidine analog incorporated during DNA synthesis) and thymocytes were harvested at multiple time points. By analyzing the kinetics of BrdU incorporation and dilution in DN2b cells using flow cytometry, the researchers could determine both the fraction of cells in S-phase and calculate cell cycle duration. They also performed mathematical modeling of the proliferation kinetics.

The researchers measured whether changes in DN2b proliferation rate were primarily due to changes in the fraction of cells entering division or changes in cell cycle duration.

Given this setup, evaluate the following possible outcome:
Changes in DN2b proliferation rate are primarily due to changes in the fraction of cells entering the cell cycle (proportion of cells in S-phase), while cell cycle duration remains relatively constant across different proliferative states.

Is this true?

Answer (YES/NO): NO